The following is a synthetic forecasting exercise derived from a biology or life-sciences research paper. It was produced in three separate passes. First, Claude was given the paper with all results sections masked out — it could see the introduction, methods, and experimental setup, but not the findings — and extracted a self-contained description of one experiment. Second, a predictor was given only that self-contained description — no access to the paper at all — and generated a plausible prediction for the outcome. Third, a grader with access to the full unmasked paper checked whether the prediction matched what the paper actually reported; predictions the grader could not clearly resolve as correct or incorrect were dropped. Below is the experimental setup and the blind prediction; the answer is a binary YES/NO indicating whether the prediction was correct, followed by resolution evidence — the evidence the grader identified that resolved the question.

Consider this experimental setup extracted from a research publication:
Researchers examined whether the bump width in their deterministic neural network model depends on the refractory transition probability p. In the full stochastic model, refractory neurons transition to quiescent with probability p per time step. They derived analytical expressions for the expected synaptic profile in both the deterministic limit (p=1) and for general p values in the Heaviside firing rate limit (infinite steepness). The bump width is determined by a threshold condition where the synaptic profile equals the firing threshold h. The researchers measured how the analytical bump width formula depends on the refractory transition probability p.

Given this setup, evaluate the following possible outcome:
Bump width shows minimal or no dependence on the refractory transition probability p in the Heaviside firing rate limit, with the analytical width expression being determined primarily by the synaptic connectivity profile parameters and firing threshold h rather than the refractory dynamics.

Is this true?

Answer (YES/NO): NO